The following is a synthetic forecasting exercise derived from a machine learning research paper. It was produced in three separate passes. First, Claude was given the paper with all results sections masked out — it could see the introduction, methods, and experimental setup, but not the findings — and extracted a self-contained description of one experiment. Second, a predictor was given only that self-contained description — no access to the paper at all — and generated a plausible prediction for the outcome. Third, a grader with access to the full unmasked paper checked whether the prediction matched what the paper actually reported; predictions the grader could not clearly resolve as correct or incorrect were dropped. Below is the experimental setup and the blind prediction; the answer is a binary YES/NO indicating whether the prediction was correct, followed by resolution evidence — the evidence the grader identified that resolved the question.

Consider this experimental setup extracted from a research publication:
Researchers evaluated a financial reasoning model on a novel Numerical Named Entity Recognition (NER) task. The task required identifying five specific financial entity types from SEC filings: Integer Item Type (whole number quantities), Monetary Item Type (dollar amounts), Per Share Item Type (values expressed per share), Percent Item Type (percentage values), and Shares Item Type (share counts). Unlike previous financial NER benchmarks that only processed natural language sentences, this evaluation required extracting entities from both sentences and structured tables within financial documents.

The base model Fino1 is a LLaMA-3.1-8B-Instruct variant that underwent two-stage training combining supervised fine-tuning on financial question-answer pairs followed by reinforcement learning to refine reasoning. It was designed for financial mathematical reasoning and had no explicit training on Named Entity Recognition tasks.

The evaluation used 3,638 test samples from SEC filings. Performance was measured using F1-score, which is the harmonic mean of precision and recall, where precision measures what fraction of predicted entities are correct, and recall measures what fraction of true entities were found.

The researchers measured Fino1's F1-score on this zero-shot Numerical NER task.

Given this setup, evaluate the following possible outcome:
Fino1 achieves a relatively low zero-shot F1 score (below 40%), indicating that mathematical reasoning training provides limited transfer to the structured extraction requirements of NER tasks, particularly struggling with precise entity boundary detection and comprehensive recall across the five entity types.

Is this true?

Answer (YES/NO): YES